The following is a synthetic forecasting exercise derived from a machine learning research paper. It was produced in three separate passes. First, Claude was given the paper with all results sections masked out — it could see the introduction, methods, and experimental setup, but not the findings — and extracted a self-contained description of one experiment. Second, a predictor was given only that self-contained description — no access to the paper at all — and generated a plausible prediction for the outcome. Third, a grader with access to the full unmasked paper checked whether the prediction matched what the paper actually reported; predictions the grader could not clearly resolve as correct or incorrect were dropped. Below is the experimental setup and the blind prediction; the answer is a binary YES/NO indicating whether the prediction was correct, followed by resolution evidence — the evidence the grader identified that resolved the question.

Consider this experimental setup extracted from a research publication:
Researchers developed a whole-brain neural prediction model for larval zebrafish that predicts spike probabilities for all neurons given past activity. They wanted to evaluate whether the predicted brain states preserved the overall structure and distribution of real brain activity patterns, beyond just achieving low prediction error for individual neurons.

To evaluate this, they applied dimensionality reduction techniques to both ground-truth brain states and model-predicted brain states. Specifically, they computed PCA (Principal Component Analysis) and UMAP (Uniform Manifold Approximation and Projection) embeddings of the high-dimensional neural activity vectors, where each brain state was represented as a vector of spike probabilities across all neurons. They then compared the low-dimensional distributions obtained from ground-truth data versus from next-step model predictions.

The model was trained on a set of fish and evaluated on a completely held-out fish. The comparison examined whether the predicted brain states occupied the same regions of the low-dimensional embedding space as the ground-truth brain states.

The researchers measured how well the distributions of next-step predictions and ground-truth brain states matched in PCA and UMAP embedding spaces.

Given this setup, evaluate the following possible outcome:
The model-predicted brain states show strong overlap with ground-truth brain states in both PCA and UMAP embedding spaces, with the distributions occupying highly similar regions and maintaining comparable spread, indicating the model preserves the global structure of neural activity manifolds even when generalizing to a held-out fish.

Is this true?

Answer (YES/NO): YES